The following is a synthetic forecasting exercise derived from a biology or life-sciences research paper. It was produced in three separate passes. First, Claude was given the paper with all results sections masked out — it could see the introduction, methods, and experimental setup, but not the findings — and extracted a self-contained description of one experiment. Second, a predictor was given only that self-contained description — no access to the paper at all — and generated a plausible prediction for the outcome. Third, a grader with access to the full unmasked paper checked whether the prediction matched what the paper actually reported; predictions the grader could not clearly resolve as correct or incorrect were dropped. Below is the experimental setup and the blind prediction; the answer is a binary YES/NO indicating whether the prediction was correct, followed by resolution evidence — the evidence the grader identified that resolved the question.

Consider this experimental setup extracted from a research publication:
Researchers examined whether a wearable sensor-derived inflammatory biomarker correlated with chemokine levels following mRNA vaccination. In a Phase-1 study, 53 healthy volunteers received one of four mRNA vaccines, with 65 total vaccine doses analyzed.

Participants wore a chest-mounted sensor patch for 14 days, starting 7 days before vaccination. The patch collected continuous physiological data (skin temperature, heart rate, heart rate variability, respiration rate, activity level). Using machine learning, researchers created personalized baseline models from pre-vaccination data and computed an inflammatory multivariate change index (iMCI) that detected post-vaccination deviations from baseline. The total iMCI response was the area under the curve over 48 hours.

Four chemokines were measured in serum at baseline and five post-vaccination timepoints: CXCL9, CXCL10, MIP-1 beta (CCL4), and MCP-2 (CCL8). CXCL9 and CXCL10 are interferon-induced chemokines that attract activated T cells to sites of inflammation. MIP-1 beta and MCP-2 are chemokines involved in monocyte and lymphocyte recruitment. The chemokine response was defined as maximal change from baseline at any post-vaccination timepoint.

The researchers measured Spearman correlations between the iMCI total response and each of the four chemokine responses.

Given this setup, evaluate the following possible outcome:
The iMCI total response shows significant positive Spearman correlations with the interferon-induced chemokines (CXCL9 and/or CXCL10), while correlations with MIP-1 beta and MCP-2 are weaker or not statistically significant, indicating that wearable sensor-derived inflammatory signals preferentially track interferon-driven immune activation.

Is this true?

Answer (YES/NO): NO